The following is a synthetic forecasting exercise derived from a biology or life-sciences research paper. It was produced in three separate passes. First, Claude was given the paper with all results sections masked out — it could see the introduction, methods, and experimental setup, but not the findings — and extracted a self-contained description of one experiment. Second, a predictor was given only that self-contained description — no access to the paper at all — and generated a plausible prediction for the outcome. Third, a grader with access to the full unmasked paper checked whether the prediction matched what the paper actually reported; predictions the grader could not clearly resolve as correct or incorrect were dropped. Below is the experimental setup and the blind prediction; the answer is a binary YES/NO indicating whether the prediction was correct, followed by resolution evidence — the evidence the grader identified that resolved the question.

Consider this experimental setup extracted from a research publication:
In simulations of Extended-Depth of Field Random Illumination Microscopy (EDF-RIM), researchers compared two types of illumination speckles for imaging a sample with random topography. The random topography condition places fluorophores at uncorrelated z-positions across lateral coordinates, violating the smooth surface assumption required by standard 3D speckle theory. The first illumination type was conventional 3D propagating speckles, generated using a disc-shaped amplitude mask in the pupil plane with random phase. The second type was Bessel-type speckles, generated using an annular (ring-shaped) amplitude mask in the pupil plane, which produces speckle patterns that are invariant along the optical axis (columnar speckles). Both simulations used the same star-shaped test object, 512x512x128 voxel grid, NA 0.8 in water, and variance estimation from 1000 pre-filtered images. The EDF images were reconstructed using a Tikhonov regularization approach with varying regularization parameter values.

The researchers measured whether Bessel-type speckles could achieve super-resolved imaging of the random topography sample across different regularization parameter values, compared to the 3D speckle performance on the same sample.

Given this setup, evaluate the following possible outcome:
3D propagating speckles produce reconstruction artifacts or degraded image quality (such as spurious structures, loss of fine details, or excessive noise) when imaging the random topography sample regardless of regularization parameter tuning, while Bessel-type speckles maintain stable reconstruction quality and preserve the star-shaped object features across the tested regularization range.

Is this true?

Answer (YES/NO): NO